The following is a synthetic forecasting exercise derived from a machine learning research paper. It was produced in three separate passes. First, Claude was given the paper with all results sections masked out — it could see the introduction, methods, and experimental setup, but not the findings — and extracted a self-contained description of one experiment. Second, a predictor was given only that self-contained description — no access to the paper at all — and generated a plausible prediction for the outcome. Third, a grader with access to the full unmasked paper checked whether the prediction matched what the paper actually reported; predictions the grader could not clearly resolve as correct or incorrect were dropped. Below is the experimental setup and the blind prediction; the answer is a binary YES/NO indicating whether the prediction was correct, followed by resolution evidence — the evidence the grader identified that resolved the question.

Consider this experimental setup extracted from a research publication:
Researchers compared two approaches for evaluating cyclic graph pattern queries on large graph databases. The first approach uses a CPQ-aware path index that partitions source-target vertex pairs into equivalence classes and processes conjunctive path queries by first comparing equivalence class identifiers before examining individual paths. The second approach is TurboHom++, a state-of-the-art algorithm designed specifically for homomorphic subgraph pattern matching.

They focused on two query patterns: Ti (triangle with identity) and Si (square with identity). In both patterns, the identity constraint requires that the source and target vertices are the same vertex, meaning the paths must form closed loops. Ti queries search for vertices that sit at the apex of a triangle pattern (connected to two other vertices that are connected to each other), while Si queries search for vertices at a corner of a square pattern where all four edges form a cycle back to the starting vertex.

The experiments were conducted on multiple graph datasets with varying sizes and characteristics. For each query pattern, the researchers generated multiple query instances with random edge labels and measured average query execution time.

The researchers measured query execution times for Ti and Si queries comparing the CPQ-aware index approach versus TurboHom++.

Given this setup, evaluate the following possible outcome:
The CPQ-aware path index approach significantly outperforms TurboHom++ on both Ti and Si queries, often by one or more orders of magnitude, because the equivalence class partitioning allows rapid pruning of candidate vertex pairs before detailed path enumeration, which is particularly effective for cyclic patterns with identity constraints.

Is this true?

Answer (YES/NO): NO